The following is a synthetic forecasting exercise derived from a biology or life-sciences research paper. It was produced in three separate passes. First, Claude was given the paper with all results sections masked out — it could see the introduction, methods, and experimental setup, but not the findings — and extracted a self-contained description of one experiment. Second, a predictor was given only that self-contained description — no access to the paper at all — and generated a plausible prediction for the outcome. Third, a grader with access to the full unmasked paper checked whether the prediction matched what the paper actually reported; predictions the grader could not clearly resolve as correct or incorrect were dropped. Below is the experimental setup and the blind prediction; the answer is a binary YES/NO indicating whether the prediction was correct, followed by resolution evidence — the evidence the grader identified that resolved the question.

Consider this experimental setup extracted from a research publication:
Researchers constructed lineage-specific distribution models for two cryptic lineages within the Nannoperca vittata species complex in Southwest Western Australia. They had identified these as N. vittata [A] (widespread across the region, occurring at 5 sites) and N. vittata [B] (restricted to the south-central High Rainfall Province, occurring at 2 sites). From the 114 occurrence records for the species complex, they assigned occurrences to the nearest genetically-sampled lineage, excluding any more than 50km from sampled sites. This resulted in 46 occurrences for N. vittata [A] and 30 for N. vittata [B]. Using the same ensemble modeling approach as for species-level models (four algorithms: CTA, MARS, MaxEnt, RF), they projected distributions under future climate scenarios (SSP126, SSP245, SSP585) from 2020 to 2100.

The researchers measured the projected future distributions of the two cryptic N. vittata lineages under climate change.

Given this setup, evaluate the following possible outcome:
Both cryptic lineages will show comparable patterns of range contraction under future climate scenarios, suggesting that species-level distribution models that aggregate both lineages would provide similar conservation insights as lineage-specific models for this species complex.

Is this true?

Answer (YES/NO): NO